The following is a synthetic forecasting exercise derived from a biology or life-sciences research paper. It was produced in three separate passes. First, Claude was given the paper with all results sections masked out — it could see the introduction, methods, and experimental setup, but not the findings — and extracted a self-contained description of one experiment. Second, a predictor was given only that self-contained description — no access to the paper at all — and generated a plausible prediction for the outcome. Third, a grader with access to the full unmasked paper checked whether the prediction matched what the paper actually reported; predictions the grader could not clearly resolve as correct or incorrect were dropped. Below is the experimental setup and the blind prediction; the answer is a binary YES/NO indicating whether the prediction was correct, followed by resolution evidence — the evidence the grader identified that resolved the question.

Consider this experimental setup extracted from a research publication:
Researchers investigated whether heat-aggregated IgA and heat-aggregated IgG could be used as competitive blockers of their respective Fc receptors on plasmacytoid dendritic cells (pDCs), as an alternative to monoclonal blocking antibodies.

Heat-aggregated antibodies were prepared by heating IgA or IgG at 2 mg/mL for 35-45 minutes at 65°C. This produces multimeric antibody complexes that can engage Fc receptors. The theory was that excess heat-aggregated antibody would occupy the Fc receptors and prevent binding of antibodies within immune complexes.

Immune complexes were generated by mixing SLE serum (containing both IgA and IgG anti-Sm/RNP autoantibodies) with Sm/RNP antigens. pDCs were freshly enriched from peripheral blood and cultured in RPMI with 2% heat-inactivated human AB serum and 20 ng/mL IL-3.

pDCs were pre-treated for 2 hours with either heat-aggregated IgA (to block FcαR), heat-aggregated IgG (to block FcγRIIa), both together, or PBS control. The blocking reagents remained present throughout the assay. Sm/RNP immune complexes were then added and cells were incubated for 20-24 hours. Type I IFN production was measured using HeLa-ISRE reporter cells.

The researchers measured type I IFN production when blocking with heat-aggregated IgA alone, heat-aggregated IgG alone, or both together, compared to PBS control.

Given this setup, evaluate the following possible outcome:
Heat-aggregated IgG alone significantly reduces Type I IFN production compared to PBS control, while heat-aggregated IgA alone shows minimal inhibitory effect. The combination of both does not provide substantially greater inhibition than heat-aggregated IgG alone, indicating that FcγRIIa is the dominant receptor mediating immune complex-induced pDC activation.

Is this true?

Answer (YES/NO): NO